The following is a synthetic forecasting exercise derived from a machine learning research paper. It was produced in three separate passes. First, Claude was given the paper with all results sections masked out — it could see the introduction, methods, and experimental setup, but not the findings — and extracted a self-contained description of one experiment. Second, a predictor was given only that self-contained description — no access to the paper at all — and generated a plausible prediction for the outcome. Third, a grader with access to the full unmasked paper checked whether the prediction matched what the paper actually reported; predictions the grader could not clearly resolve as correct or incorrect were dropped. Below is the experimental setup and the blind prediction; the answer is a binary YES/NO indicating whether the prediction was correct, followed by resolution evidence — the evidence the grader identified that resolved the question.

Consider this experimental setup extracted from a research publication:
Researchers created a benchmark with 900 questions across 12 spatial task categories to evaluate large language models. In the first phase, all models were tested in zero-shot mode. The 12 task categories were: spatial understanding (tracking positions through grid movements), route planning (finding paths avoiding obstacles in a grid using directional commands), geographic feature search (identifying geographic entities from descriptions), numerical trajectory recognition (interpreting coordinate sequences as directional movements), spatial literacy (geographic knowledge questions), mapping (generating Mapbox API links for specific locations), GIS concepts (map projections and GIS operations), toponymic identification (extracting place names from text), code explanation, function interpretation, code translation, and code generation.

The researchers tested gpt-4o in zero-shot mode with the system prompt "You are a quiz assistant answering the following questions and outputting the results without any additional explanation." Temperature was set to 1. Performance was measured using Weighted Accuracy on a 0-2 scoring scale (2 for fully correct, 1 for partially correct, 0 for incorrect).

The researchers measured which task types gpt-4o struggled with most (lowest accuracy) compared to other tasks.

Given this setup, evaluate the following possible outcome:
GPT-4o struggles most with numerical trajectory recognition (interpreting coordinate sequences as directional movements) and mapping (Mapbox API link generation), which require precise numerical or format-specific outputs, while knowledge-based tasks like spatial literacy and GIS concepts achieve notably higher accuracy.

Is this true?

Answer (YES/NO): NO